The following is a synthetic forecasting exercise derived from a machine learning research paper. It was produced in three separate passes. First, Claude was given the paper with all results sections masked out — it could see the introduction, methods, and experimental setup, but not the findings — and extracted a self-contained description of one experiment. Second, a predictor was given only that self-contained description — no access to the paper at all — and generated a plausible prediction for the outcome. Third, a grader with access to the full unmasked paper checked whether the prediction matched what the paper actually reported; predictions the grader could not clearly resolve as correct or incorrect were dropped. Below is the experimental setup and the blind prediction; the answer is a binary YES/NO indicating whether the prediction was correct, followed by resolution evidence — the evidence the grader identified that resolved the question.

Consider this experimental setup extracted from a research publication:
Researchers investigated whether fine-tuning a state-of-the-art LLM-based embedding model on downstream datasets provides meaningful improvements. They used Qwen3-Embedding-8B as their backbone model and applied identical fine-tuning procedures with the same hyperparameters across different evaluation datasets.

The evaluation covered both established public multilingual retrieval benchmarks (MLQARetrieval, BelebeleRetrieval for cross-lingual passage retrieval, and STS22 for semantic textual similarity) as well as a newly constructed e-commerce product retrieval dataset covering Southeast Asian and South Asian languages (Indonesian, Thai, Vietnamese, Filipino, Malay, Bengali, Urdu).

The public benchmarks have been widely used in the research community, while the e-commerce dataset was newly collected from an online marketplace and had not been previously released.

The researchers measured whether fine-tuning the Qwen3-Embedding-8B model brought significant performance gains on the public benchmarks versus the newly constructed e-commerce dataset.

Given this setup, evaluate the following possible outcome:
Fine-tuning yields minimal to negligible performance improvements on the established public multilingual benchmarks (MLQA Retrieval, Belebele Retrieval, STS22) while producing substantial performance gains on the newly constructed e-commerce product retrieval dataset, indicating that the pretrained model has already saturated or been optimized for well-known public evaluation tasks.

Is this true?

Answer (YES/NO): YES